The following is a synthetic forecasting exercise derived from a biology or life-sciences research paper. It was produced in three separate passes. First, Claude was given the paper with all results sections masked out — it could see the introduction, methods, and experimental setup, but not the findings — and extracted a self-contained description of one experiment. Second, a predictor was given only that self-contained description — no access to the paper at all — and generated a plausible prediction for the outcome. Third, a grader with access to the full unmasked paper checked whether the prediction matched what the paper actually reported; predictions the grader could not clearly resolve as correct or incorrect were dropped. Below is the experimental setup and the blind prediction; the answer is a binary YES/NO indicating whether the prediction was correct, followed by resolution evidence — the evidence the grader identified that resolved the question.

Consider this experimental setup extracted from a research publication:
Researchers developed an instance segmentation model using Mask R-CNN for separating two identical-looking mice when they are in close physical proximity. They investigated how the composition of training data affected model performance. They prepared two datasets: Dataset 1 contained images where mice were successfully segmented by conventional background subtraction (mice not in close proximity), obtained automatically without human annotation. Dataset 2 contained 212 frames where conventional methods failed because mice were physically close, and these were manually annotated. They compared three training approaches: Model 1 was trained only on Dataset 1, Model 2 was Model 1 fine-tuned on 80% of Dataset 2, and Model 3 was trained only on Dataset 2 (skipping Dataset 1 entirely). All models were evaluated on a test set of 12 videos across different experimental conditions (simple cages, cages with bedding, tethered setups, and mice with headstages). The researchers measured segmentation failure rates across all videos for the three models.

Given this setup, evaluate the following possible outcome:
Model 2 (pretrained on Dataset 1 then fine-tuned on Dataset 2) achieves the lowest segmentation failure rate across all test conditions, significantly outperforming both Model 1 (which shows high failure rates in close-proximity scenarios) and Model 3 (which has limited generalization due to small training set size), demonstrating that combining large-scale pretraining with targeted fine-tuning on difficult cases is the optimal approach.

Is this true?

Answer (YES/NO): YES